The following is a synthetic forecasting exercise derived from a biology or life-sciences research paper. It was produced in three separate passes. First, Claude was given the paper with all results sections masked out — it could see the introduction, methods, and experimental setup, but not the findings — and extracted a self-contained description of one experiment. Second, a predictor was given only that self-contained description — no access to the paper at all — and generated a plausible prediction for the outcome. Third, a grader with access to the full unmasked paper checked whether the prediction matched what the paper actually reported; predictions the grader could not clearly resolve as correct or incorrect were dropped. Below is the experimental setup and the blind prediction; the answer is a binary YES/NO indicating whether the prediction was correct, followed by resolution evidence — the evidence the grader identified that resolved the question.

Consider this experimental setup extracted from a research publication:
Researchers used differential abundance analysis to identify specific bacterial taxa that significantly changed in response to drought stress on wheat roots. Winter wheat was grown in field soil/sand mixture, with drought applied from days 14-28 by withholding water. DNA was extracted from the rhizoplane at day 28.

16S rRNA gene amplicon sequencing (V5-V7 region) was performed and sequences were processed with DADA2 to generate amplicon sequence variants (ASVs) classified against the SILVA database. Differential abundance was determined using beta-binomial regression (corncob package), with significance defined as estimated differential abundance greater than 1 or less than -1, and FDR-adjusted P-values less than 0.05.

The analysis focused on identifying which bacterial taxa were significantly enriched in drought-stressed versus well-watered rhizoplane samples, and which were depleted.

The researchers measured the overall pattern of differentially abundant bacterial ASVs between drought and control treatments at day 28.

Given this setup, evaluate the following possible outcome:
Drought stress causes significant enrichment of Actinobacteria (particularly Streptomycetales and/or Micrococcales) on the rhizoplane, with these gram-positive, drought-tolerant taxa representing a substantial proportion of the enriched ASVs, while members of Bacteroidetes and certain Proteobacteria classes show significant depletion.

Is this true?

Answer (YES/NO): YES